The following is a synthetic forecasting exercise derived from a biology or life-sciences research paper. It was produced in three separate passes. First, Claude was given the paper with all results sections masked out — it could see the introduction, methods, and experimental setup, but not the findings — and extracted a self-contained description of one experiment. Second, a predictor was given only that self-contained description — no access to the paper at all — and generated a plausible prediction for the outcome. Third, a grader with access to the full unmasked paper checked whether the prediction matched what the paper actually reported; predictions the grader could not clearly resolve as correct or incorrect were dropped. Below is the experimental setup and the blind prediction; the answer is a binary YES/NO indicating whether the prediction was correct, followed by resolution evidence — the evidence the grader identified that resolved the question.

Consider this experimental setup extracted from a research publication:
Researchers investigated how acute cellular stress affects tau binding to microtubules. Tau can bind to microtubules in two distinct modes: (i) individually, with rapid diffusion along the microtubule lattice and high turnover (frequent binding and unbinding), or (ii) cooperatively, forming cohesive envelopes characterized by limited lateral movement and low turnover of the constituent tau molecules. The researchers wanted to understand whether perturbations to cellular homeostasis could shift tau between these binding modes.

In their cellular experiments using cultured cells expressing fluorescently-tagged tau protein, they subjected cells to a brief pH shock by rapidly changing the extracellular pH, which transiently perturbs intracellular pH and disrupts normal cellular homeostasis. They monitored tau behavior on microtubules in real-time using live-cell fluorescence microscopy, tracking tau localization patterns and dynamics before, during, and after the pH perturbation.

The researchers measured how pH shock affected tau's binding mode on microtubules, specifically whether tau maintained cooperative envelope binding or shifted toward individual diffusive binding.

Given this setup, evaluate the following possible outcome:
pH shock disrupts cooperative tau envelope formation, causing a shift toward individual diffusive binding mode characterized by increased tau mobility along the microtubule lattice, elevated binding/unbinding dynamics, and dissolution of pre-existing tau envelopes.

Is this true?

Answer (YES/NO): NO